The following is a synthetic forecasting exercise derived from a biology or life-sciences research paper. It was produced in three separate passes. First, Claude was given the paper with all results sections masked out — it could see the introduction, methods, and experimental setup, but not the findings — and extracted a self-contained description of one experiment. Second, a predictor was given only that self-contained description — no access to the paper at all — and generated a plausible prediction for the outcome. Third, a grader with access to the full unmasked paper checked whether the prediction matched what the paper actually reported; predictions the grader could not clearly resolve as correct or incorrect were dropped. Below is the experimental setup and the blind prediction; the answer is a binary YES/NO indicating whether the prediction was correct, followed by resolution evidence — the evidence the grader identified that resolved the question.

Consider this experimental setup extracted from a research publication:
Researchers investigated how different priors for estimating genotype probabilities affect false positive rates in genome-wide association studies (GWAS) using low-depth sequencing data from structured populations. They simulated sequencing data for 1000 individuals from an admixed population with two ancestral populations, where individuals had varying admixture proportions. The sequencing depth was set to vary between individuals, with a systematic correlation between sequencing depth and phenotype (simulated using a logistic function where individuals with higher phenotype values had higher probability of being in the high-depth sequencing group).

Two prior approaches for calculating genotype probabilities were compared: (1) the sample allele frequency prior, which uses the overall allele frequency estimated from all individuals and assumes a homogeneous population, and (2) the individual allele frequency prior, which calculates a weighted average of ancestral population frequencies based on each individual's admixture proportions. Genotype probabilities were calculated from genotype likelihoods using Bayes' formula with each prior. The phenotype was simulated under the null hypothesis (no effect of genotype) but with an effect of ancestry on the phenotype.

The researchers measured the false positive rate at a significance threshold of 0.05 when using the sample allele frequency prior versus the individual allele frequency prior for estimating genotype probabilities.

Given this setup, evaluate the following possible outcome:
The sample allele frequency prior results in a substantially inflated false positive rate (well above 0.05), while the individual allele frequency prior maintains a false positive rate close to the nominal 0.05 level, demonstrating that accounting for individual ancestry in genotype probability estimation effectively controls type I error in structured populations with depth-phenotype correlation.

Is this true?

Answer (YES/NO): YES